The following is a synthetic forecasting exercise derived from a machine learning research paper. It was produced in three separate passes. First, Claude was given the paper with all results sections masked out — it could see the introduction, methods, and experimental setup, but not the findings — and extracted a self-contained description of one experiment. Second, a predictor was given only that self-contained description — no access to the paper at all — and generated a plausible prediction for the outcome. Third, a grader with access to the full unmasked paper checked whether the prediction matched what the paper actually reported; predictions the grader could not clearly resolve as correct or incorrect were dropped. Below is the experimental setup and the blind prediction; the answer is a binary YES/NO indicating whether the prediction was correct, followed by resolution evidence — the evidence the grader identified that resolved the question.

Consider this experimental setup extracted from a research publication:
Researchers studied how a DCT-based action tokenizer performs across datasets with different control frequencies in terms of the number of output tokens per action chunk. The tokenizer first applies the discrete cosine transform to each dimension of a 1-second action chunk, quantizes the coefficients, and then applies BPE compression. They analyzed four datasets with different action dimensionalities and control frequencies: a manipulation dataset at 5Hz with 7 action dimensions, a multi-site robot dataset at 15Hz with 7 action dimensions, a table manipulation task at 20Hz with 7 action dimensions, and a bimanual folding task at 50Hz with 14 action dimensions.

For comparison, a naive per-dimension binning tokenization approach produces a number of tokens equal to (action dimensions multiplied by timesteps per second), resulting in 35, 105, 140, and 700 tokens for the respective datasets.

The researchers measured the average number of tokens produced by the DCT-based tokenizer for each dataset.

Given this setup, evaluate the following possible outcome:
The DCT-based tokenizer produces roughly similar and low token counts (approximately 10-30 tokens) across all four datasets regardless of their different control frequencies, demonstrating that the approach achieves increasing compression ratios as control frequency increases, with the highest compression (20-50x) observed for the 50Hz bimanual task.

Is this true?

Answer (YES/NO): NO